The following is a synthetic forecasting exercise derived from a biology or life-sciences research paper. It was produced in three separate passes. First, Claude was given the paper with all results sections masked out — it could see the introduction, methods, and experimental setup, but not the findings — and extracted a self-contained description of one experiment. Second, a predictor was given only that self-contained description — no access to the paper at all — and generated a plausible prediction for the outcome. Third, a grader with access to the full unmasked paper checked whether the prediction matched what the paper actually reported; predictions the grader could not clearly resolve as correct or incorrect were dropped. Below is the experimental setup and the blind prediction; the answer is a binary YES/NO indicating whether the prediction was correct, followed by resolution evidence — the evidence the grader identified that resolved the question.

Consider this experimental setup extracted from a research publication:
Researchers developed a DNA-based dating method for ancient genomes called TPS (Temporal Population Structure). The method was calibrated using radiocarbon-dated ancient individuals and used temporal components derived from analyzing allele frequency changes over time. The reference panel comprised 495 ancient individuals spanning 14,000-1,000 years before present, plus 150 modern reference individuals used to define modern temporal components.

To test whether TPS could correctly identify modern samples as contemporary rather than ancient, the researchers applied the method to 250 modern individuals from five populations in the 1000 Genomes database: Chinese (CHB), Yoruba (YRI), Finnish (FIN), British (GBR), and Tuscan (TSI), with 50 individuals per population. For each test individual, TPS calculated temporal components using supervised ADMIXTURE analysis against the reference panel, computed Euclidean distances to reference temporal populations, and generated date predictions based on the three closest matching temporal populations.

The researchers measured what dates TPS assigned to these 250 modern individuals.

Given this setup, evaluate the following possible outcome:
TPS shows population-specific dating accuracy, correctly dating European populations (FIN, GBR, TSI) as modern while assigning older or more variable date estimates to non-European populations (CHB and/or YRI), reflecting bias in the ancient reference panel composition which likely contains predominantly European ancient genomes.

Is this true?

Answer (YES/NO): NO